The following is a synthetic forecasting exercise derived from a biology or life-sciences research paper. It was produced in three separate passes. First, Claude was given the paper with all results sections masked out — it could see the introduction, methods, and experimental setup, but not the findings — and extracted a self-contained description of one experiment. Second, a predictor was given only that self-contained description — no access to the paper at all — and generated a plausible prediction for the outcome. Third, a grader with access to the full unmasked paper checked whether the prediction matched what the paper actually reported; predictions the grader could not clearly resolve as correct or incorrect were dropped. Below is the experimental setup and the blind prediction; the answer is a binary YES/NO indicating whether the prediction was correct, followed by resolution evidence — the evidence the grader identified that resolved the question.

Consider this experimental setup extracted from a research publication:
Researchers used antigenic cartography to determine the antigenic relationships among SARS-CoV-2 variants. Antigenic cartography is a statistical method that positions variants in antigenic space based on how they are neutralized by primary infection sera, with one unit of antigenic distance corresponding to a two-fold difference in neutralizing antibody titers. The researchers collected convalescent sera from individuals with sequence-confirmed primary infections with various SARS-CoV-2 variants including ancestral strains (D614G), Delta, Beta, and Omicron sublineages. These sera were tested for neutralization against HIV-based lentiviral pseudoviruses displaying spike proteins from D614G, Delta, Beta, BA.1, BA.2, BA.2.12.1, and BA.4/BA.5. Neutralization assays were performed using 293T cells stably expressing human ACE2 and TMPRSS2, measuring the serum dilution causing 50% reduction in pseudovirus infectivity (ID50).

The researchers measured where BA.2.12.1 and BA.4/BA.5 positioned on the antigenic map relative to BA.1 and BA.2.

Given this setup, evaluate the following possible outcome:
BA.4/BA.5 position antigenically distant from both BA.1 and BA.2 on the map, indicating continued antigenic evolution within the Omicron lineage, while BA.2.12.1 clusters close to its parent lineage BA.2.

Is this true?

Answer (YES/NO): NO